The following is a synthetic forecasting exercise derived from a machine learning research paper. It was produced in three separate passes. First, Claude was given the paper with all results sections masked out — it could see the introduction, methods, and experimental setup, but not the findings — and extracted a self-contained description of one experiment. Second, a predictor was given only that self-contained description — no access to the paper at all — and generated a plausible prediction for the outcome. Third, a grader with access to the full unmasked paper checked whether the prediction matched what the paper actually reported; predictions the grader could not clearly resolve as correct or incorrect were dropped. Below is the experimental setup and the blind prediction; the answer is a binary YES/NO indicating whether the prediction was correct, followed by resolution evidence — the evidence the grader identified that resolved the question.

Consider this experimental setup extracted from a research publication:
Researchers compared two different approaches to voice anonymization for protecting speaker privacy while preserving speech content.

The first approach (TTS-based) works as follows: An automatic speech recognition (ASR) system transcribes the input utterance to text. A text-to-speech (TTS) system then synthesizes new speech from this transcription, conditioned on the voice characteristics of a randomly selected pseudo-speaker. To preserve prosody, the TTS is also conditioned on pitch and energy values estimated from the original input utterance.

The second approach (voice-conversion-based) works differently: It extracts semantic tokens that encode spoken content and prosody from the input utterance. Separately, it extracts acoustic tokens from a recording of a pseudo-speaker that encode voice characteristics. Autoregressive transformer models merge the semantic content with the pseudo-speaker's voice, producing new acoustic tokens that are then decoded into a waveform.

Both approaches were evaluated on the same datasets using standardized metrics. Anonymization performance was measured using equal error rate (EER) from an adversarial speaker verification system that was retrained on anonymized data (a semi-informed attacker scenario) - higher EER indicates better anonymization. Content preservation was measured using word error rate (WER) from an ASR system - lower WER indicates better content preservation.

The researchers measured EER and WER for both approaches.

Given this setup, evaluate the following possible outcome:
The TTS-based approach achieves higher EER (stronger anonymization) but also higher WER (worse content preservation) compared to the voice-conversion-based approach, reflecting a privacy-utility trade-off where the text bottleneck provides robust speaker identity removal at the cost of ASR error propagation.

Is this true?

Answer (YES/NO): NO